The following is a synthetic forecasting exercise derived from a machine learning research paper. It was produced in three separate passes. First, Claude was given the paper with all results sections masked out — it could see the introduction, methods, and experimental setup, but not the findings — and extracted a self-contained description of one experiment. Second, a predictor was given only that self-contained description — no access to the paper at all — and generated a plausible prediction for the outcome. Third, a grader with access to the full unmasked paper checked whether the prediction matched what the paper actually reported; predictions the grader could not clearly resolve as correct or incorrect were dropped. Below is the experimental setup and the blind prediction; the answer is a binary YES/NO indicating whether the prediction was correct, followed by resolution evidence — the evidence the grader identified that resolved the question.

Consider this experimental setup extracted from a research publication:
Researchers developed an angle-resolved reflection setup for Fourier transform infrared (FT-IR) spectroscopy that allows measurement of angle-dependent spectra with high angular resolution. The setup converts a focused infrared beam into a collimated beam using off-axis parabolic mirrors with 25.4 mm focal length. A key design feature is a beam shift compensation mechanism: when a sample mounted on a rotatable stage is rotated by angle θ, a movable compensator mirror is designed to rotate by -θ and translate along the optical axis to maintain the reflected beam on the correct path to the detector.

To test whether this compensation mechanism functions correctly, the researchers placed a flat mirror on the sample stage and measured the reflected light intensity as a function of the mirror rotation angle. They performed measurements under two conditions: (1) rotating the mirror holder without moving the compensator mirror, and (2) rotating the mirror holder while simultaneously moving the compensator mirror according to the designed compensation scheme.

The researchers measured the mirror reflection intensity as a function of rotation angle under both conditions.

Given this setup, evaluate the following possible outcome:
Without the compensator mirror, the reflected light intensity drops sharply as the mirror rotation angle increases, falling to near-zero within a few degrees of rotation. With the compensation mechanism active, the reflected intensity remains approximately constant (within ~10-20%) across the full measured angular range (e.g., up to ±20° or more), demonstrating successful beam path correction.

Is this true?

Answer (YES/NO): NO